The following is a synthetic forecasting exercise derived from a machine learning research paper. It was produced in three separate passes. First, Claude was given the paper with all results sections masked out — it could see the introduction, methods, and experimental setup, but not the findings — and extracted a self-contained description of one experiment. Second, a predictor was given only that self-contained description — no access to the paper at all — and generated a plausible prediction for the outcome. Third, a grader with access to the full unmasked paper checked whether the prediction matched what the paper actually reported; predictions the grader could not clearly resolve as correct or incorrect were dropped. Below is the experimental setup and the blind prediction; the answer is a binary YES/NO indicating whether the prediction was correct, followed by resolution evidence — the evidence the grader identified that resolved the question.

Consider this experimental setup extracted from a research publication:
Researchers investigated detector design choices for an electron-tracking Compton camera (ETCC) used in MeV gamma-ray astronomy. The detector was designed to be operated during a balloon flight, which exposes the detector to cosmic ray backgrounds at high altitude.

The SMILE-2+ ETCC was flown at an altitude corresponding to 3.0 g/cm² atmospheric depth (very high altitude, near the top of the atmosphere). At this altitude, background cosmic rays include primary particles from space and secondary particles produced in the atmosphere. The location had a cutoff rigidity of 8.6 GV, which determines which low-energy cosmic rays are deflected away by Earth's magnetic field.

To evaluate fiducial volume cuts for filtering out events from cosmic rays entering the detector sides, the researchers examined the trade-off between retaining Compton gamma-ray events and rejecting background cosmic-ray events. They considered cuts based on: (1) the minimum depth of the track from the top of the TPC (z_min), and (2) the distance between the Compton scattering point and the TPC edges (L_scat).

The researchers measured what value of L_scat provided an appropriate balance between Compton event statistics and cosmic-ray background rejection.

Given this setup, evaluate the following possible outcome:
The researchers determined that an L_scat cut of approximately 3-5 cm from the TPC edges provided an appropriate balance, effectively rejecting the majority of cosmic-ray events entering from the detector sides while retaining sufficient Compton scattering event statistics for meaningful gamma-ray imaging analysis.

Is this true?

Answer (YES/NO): YES